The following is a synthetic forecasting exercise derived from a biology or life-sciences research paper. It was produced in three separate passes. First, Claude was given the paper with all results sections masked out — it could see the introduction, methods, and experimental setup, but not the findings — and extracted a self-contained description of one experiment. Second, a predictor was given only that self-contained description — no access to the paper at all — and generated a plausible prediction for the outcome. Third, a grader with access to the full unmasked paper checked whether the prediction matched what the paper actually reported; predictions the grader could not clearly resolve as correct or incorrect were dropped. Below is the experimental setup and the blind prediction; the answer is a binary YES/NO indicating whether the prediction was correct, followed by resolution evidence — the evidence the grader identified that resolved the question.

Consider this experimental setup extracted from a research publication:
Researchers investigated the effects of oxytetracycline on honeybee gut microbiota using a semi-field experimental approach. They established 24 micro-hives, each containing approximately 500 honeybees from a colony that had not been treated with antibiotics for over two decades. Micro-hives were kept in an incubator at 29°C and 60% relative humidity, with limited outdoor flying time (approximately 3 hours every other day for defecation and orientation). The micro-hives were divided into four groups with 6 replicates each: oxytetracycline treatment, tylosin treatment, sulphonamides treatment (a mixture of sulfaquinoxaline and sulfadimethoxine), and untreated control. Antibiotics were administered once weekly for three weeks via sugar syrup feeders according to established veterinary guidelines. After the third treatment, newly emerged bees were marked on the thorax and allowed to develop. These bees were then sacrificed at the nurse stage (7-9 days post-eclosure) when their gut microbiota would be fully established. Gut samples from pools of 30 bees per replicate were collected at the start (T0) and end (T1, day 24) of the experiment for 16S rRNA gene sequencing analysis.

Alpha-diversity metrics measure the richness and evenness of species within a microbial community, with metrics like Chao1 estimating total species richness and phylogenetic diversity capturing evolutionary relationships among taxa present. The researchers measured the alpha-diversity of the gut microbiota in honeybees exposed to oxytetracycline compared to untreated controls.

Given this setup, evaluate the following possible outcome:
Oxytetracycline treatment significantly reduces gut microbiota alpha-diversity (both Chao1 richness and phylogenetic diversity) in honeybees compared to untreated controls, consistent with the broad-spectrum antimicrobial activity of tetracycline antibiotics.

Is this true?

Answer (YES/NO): NO